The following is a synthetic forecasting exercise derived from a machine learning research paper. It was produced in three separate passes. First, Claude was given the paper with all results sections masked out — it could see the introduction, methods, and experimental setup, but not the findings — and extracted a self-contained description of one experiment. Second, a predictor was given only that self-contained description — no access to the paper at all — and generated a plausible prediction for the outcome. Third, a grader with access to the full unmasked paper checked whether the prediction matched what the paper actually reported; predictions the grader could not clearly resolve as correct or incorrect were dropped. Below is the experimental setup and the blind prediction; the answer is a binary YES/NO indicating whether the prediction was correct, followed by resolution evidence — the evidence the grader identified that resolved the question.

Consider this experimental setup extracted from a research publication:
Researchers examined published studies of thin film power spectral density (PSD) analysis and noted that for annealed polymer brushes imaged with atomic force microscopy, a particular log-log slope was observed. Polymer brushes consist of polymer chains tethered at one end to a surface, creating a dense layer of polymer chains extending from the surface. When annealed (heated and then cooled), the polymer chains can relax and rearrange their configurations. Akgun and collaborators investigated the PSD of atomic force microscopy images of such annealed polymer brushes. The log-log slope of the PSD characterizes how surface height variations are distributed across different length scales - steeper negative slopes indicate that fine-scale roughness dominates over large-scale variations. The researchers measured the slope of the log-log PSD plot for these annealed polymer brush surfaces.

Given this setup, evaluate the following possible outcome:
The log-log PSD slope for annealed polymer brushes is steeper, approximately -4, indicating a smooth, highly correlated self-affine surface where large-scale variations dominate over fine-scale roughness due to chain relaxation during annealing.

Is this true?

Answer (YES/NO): NO